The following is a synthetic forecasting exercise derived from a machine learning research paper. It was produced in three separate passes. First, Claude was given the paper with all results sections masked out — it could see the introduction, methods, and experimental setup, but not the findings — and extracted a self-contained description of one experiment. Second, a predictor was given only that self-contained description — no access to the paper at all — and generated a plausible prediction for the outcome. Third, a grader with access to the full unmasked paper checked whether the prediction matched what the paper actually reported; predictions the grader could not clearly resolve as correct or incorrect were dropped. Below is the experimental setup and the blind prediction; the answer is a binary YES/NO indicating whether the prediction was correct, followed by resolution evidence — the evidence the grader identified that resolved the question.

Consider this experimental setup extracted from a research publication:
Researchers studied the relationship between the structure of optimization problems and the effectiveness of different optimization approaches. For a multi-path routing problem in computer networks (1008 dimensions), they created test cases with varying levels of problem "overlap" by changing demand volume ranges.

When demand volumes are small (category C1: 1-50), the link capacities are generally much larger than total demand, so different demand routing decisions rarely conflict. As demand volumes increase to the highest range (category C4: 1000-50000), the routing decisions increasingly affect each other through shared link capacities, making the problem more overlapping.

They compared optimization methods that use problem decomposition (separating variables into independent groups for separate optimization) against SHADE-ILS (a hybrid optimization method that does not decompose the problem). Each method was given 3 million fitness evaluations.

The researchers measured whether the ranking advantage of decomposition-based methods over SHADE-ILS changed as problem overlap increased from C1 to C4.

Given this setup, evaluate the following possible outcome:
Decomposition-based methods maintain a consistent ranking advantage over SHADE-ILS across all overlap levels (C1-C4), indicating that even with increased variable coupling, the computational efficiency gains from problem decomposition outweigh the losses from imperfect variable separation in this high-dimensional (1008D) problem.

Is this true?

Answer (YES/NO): NO